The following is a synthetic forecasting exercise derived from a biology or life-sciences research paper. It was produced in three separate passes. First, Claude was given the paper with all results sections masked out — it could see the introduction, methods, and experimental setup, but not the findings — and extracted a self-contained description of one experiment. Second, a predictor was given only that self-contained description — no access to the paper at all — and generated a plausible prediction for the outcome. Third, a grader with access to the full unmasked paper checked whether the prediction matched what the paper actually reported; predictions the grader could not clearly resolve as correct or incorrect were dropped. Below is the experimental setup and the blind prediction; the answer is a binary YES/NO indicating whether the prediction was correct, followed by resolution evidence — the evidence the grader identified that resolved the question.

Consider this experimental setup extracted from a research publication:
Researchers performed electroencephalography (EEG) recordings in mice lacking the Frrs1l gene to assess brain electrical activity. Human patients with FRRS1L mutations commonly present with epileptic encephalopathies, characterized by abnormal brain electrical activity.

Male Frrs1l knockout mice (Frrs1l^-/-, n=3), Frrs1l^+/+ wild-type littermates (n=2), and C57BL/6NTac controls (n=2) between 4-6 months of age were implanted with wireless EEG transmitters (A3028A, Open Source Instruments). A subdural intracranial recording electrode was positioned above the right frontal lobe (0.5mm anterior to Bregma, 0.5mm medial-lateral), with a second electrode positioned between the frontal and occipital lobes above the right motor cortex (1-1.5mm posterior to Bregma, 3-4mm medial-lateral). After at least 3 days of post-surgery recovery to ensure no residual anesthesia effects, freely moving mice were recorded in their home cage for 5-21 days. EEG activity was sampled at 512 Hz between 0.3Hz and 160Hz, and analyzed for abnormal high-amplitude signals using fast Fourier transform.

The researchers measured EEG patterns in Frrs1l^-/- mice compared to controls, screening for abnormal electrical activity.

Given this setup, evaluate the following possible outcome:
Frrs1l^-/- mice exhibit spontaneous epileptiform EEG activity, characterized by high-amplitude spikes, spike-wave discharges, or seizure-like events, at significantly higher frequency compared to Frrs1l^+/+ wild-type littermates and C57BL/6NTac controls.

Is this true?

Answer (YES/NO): NO